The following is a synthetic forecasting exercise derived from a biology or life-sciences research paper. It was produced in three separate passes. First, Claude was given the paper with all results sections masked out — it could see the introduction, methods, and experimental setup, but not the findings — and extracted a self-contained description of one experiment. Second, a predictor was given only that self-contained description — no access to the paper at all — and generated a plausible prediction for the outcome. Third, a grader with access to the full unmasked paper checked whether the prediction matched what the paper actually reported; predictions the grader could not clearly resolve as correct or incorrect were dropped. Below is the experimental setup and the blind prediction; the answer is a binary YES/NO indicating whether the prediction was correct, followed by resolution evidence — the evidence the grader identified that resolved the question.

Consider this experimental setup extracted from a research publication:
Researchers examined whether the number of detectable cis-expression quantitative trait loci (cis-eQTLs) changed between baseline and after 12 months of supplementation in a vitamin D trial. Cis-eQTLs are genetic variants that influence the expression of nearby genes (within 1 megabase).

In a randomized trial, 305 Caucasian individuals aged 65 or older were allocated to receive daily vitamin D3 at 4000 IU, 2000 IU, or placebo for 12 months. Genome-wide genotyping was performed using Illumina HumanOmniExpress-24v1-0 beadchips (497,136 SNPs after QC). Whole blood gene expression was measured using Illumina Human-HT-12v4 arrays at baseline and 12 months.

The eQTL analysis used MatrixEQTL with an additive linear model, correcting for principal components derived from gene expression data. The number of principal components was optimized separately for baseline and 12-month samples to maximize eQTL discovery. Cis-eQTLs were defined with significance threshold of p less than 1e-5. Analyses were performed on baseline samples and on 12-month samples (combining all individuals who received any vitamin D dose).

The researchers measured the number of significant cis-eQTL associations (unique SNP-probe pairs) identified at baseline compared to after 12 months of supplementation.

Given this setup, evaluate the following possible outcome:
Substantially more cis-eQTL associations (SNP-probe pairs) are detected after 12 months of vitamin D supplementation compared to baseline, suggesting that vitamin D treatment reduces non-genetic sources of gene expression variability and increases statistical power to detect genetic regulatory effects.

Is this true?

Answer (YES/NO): NO